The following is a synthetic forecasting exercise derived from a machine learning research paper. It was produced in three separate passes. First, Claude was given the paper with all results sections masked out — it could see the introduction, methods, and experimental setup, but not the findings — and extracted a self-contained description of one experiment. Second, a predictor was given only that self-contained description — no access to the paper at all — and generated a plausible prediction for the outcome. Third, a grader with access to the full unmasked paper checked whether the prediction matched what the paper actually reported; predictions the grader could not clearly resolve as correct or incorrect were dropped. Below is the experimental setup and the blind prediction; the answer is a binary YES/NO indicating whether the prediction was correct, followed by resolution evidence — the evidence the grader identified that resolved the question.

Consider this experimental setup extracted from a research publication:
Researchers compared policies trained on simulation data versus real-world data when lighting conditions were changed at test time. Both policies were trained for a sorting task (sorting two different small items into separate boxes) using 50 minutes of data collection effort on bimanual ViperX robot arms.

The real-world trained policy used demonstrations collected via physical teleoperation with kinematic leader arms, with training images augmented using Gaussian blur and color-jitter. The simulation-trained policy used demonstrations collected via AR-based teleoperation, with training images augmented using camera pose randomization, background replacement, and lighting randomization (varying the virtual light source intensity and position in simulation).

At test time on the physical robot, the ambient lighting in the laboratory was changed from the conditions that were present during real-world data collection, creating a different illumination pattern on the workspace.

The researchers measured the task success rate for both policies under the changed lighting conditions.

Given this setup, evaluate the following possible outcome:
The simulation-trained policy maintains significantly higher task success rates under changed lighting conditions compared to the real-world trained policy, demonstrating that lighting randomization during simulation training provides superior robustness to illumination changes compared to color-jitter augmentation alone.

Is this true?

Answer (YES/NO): YES